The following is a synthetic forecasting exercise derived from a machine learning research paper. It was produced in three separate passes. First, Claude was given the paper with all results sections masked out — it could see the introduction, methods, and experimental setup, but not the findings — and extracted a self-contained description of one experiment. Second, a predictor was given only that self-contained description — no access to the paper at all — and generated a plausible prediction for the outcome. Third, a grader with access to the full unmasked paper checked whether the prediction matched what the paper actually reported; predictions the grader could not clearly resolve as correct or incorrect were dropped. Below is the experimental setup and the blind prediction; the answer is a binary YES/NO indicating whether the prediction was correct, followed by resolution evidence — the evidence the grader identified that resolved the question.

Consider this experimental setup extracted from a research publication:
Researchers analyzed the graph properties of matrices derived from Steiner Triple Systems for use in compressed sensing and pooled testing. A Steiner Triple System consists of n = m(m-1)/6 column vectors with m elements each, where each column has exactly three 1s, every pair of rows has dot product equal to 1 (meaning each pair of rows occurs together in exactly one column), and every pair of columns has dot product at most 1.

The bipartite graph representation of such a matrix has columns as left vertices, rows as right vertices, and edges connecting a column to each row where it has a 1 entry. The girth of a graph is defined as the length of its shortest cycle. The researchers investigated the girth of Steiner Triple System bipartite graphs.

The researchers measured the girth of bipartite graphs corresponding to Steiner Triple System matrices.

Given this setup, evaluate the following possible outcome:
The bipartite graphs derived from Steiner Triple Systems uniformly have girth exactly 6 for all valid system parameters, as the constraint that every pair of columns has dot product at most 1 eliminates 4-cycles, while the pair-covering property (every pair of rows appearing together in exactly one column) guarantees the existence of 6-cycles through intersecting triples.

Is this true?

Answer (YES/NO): NO